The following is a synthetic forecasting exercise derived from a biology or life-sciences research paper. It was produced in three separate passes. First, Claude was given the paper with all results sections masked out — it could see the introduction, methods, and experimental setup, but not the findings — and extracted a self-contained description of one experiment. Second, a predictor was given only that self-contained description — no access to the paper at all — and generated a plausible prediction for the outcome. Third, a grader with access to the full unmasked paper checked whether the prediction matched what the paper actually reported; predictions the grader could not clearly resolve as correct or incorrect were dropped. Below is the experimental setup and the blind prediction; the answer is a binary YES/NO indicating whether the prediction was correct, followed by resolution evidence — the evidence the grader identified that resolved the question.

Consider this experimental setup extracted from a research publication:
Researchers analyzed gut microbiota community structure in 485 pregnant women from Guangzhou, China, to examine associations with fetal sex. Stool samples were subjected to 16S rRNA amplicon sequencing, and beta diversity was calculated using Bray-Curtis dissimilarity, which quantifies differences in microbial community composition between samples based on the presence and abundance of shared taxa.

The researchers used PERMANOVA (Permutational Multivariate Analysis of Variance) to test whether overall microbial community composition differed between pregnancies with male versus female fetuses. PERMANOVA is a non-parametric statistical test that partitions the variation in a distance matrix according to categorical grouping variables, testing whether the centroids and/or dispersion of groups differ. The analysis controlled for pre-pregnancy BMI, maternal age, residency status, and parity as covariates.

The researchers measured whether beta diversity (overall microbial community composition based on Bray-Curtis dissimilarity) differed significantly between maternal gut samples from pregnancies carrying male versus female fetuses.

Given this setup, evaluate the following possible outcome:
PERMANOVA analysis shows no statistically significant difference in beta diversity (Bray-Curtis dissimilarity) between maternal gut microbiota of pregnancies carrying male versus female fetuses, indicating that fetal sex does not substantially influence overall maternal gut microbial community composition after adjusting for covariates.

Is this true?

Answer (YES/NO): YES